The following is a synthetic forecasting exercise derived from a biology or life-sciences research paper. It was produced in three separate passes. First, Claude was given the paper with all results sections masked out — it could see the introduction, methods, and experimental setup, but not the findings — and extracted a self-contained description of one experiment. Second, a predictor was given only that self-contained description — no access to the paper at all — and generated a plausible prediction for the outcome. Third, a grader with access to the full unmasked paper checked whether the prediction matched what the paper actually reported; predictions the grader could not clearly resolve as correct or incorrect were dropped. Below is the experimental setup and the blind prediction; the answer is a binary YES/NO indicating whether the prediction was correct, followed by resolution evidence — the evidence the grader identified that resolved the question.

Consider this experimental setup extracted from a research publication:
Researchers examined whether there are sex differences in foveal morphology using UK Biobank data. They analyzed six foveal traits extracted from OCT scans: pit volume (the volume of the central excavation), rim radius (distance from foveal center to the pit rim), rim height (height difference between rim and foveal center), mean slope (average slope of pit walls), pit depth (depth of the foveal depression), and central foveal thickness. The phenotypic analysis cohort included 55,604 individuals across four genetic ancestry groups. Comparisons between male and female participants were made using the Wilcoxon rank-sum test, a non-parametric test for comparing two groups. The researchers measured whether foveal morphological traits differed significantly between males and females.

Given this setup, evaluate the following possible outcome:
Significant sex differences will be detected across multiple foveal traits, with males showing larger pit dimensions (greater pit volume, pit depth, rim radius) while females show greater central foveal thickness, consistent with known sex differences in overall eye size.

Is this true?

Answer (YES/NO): NO